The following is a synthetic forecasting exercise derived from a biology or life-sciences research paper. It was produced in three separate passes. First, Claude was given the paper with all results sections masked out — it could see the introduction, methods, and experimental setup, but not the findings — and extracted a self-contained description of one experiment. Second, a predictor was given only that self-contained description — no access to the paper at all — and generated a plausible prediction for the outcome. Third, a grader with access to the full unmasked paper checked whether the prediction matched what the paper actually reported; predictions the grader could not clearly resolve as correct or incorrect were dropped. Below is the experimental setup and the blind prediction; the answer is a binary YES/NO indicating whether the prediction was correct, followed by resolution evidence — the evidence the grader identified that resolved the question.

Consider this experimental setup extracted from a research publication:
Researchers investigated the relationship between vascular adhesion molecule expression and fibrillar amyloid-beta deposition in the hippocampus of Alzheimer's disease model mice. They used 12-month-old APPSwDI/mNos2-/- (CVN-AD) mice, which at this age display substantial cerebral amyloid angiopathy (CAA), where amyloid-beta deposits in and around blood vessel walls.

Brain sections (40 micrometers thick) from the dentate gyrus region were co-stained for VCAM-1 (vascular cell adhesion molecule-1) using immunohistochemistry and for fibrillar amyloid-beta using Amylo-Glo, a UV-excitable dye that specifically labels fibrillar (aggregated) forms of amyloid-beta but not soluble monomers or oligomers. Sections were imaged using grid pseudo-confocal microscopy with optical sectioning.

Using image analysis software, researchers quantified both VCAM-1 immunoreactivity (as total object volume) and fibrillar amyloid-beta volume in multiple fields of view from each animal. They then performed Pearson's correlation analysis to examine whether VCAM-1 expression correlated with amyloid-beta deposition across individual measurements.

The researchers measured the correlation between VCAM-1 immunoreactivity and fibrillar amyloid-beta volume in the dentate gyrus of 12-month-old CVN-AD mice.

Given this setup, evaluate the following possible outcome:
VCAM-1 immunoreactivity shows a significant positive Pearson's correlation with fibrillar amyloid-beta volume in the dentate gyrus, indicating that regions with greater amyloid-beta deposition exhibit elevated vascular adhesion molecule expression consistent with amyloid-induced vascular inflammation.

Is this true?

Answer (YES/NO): NO